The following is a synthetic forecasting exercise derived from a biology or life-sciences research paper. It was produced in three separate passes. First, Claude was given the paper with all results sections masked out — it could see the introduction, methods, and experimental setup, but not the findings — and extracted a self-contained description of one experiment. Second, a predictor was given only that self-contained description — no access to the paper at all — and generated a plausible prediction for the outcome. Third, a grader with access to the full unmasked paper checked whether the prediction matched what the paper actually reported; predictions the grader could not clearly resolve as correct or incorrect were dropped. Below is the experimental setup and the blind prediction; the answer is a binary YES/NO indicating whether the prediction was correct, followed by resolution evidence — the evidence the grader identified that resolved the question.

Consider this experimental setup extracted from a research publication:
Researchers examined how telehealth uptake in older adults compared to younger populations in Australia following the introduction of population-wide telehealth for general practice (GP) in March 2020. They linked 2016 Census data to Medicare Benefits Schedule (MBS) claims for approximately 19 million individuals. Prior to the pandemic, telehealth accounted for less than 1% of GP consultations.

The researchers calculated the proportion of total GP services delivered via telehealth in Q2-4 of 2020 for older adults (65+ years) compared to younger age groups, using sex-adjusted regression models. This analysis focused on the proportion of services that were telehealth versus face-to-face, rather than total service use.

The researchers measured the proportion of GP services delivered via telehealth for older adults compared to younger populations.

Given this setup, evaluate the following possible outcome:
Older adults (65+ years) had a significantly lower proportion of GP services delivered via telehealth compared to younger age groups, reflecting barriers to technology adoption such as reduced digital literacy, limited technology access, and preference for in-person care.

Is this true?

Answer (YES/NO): YES